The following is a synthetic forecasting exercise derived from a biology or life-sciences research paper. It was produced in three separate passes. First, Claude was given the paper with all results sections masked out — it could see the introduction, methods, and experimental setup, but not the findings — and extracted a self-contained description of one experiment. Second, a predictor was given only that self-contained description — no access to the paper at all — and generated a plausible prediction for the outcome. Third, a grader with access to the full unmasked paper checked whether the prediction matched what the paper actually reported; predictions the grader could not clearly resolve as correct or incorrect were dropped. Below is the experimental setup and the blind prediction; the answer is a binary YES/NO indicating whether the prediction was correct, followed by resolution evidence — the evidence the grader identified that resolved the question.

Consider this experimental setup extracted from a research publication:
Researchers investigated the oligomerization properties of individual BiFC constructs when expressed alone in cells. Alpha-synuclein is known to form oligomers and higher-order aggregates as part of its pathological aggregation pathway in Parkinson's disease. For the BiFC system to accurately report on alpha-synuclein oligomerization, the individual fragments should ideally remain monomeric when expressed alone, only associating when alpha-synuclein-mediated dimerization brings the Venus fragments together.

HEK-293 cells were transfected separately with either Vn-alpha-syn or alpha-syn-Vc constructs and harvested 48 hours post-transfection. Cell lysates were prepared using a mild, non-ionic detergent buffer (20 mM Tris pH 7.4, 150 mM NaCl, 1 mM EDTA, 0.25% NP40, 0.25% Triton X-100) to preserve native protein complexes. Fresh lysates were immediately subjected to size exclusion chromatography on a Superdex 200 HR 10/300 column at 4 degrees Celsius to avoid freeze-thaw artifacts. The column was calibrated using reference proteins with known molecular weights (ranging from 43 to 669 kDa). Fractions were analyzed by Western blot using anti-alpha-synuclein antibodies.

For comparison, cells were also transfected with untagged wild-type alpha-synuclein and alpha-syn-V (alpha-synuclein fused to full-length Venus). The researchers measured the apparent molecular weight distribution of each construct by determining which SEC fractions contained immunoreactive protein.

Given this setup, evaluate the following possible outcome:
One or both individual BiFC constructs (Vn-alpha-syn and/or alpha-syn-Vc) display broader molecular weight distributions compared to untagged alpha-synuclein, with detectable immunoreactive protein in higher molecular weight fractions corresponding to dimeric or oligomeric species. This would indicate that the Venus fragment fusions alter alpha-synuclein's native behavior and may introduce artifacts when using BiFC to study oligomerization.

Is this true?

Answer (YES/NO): YES